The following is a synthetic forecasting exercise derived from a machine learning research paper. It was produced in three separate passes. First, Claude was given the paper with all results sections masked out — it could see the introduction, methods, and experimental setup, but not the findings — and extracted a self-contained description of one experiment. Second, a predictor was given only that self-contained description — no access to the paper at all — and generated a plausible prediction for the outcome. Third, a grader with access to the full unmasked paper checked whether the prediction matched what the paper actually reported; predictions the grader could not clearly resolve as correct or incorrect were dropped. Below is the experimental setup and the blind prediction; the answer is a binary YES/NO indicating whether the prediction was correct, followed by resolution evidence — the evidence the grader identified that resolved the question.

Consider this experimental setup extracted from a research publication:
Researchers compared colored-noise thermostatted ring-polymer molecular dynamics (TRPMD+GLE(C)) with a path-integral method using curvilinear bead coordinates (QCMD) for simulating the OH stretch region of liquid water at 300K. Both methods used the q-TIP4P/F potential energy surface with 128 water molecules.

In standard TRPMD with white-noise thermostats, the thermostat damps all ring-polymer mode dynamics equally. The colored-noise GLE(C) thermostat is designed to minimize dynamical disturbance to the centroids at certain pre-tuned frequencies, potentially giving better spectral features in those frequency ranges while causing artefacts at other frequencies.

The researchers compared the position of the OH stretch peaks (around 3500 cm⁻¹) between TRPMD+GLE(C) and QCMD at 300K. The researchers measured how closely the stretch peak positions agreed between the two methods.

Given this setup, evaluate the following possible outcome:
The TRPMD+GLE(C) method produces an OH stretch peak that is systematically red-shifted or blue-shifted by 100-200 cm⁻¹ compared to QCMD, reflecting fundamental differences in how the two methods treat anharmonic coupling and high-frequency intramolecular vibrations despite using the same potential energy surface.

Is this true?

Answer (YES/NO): NO